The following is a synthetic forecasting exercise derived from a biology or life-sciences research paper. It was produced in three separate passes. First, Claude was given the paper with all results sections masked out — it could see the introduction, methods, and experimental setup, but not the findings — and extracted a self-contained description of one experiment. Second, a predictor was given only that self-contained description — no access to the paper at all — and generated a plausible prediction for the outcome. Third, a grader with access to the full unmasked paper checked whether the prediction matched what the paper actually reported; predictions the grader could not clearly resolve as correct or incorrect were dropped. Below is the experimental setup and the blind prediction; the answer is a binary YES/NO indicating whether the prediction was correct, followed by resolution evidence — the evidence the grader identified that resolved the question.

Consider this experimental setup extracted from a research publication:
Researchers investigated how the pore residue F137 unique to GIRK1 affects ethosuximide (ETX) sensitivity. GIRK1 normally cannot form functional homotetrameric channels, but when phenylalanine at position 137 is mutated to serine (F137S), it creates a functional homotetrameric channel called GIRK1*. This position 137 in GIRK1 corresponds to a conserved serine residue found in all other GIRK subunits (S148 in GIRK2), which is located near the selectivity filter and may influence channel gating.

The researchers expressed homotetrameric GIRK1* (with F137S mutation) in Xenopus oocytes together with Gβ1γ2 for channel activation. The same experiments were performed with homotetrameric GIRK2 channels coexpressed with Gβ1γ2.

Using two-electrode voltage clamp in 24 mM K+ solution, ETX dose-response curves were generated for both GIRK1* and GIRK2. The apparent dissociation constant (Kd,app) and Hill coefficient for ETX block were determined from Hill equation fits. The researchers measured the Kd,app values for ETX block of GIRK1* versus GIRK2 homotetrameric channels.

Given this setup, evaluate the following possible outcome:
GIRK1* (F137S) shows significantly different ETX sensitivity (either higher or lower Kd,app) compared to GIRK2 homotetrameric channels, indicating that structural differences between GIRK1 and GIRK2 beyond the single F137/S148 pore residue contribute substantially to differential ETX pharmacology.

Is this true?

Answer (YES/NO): NO